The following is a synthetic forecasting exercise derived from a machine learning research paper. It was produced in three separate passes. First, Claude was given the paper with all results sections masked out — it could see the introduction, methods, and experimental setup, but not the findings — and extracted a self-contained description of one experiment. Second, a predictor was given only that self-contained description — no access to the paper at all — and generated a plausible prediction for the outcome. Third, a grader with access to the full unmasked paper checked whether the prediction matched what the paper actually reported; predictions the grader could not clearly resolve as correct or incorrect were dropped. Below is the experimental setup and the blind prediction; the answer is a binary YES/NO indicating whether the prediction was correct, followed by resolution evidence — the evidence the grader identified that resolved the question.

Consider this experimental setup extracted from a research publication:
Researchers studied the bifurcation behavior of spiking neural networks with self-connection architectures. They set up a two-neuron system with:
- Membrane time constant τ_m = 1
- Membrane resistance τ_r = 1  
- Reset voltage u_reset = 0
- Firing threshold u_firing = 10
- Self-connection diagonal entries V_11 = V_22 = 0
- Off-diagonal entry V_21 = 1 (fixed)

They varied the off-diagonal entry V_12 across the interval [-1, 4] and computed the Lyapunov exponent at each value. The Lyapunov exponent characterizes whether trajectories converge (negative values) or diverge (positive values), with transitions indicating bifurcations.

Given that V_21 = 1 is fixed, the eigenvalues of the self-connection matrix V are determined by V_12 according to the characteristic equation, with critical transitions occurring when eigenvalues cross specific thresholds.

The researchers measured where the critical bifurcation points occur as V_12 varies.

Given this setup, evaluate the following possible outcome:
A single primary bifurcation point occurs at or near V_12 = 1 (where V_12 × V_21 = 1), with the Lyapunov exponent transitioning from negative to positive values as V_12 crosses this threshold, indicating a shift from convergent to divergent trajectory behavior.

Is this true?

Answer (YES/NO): NO